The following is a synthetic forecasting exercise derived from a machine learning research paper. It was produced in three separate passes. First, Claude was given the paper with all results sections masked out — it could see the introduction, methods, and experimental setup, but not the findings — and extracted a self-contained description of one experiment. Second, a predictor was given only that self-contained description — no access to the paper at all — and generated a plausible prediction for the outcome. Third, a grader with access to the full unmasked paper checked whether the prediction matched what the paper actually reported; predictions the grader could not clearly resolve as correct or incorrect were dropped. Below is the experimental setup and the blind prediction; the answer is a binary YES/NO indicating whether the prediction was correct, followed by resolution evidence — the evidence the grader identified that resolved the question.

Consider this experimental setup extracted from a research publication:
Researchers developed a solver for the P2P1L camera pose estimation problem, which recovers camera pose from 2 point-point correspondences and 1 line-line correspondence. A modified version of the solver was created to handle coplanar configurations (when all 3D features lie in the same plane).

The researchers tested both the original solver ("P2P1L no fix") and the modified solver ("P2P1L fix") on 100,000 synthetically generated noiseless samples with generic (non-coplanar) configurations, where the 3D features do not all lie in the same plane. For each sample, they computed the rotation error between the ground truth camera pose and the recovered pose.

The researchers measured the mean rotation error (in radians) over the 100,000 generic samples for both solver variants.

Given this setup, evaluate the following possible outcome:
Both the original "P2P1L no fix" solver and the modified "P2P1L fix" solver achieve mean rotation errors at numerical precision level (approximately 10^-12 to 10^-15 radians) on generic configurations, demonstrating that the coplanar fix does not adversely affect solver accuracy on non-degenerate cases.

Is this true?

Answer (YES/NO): NO